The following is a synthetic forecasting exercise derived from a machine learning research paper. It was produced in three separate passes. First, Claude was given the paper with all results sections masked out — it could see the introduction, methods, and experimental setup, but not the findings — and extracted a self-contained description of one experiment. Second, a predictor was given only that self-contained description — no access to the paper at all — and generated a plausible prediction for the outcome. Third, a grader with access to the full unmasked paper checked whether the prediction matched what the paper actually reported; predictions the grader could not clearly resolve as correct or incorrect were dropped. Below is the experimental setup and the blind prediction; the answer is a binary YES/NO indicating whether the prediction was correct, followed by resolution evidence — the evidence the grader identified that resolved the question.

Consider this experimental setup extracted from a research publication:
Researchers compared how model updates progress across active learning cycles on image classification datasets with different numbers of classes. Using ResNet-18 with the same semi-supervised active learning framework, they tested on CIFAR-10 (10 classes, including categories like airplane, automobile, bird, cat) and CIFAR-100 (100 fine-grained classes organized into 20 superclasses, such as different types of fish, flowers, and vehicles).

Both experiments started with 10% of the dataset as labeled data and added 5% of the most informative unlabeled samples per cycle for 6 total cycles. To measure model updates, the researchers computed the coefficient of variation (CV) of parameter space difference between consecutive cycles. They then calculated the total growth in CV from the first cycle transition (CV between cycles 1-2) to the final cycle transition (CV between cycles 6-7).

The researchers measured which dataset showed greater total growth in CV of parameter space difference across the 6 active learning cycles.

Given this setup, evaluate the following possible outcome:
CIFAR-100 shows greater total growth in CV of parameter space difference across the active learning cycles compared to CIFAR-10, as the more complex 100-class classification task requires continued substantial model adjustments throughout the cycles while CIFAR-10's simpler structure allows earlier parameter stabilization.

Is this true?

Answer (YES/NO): YES